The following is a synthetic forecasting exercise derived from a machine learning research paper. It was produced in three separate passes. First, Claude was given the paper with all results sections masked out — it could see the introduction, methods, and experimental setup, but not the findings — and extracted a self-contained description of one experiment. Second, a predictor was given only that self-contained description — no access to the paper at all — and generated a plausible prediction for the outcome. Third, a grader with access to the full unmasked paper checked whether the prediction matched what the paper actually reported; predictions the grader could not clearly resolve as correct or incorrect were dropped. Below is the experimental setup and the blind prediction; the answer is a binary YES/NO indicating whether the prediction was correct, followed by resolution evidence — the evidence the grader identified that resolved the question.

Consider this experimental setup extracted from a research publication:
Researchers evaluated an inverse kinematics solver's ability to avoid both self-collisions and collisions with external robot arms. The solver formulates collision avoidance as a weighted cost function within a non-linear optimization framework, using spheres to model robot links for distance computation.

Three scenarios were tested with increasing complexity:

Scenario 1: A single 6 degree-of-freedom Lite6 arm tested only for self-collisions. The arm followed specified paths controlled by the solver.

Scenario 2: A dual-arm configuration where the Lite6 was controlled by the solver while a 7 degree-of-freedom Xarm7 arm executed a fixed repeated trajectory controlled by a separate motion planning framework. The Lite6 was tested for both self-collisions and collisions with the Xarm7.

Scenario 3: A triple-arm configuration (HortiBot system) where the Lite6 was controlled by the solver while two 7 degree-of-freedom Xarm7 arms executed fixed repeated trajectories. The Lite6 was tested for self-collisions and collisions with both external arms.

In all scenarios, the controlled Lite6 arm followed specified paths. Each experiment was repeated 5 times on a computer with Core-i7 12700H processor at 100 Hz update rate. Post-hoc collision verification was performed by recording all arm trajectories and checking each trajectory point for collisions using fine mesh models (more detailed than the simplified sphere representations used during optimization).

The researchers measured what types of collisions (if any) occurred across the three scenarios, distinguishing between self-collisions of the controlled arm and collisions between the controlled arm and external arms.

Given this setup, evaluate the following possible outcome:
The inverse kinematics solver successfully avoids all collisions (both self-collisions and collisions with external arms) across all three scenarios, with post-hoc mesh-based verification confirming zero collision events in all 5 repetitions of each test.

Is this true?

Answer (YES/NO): YES